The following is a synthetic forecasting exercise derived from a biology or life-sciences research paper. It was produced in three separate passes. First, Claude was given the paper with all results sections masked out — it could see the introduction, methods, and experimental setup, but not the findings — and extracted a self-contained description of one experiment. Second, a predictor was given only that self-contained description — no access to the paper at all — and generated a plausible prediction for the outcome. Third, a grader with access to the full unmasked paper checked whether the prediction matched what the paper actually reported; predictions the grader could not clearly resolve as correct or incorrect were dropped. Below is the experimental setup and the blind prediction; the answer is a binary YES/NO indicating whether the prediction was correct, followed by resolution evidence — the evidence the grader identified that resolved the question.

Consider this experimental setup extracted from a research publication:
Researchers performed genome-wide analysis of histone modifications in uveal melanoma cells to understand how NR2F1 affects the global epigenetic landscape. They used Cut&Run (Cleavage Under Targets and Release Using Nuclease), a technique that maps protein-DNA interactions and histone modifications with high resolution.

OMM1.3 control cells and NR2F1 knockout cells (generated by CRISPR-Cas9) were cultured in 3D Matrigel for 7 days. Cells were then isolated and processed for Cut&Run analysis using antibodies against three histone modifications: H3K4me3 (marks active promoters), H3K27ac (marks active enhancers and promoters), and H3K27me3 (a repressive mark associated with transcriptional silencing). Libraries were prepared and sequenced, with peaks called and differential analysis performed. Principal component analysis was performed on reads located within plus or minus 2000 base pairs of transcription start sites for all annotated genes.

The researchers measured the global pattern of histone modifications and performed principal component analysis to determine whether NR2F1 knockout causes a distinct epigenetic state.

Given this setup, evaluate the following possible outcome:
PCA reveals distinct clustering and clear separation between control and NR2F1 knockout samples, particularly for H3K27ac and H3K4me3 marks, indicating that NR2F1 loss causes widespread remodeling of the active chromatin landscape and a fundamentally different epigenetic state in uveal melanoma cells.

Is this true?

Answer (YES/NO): NO